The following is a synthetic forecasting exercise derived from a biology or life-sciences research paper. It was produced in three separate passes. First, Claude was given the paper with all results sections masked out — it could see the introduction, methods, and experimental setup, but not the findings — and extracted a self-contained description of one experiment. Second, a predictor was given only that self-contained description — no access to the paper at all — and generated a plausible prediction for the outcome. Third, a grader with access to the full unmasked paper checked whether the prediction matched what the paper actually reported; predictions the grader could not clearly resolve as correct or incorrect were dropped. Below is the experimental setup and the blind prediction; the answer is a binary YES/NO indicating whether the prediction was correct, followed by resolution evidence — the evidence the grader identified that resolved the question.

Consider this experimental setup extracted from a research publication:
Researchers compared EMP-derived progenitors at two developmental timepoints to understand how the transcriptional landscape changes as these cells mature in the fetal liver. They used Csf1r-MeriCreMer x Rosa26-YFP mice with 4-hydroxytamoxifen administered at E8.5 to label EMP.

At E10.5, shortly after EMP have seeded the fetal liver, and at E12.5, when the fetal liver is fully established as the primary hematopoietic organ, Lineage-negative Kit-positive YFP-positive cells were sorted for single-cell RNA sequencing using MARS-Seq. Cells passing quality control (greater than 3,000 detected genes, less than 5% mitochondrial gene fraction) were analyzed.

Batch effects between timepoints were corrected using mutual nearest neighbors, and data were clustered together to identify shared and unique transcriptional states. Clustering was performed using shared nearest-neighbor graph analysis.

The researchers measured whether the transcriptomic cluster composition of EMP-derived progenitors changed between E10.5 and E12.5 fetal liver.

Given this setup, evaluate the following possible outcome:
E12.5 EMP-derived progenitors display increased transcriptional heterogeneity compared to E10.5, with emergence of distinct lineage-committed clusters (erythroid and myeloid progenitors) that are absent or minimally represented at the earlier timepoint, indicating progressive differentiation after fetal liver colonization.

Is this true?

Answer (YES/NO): NO